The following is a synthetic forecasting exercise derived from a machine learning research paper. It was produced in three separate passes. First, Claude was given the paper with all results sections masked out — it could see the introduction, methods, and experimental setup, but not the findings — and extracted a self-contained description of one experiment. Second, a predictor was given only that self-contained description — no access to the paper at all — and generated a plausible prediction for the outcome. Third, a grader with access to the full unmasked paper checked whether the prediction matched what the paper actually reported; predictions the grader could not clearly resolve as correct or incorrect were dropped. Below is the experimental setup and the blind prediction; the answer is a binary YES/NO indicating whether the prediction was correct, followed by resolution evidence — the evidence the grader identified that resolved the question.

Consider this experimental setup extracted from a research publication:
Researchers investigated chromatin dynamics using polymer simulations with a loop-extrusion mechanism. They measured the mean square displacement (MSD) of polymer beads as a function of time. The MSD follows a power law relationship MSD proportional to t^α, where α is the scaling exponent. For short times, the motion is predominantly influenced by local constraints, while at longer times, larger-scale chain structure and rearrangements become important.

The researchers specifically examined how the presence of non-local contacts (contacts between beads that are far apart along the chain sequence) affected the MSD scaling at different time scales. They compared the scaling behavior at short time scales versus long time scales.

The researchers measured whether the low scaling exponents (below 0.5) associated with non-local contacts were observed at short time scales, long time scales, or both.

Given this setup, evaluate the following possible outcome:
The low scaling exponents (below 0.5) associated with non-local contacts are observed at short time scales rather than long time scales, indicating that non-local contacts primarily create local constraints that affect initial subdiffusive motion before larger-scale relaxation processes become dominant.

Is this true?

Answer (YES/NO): YES